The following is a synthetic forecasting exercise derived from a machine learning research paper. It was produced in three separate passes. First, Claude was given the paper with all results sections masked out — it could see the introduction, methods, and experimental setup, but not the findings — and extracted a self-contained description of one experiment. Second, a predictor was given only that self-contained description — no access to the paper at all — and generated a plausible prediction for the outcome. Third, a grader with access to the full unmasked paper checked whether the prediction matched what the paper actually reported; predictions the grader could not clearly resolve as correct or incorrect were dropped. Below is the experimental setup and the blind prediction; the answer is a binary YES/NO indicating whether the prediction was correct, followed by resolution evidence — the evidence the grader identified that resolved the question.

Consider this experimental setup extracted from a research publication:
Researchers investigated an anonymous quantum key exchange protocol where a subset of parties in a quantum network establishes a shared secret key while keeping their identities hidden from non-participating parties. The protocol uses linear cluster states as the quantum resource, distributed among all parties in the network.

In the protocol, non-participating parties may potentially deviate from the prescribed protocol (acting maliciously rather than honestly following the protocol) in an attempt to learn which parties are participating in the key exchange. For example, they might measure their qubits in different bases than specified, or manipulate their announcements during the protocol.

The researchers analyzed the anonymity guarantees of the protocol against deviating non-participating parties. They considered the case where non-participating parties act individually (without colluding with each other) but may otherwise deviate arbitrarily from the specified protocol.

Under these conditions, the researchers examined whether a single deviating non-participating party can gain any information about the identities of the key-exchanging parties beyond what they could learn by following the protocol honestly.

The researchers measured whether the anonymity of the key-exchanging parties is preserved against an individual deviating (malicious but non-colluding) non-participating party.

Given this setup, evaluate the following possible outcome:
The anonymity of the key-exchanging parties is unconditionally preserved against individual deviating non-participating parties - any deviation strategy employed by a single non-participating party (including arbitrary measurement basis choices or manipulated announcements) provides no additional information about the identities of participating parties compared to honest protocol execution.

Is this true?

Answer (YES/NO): YES